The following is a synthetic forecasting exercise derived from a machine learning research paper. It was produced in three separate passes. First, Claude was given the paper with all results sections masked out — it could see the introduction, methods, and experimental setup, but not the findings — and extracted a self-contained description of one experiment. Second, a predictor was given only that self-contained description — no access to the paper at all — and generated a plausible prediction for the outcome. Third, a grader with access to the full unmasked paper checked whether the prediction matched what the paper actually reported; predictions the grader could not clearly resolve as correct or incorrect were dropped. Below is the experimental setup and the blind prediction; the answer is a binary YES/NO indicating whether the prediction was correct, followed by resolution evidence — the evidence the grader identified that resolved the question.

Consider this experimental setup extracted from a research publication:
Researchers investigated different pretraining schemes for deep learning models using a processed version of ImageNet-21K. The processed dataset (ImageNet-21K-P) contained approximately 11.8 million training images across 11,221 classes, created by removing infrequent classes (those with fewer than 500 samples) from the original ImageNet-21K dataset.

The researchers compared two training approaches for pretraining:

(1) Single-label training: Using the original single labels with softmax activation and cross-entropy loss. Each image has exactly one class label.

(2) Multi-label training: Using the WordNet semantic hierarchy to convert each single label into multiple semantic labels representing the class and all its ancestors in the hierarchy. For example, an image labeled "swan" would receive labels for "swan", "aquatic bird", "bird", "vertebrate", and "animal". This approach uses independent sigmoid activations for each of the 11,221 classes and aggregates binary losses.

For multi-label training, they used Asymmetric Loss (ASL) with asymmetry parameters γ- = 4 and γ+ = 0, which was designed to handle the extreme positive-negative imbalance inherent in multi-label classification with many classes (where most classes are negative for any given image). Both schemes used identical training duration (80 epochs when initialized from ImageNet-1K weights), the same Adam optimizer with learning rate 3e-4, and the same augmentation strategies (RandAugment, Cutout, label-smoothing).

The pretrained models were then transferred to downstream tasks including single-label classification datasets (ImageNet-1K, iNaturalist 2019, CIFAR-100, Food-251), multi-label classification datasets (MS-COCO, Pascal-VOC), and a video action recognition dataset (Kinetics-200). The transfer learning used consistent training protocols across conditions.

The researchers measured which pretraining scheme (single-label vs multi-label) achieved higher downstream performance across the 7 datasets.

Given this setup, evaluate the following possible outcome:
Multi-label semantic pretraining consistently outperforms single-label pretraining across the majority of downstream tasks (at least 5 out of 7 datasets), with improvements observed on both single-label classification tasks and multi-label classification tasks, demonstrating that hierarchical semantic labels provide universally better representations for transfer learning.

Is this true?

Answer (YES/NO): NO